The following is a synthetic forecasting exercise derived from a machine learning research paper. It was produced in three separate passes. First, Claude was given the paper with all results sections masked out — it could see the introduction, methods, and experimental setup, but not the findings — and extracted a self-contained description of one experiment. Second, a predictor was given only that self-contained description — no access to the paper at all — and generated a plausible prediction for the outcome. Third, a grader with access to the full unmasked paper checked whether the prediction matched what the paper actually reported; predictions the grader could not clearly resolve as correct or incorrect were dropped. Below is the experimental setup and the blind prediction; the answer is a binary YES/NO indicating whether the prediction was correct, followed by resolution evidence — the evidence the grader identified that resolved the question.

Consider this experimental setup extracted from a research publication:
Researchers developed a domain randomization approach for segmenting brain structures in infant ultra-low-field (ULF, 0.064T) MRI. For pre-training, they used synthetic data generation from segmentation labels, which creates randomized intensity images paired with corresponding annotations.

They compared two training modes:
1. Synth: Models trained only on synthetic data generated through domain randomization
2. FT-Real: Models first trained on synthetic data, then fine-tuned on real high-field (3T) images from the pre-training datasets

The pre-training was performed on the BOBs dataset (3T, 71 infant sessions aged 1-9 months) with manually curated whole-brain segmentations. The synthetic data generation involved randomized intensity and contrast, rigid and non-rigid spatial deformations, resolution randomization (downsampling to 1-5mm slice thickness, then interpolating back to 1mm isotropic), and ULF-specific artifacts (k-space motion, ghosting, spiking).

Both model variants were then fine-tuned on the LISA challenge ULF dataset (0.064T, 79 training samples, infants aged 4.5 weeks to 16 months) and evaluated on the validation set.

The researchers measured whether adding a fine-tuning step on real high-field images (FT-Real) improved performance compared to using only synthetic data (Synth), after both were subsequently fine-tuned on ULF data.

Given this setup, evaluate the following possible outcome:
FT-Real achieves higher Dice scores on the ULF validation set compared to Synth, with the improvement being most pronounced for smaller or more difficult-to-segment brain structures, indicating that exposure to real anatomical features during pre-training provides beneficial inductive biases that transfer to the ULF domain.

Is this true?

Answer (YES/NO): NO